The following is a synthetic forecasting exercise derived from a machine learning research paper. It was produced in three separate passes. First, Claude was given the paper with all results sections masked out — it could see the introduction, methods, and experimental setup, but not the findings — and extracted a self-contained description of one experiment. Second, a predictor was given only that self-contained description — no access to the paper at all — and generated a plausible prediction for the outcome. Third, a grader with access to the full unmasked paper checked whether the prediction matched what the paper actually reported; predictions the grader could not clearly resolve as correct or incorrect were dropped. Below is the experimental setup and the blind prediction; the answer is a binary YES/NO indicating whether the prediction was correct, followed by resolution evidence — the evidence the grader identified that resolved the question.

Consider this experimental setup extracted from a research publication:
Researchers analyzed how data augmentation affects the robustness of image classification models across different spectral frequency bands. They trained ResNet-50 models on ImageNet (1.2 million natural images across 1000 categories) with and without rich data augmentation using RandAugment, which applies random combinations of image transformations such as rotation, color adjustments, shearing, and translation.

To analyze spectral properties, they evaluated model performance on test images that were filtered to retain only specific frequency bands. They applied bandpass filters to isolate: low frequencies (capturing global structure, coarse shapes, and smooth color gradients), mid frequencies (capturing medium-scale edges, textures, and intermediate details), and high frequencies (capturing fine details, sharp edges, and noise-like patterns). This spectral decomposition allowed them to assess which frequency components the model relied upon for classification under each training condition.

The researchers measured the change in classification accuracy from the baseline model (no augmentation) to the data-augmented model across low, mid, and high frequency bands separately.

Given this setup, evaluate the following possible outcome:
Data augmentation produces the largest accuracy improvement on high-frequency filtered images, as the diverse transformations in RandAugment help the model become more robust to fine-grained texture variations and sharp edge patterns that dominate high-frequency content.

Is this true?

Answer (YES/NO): NO